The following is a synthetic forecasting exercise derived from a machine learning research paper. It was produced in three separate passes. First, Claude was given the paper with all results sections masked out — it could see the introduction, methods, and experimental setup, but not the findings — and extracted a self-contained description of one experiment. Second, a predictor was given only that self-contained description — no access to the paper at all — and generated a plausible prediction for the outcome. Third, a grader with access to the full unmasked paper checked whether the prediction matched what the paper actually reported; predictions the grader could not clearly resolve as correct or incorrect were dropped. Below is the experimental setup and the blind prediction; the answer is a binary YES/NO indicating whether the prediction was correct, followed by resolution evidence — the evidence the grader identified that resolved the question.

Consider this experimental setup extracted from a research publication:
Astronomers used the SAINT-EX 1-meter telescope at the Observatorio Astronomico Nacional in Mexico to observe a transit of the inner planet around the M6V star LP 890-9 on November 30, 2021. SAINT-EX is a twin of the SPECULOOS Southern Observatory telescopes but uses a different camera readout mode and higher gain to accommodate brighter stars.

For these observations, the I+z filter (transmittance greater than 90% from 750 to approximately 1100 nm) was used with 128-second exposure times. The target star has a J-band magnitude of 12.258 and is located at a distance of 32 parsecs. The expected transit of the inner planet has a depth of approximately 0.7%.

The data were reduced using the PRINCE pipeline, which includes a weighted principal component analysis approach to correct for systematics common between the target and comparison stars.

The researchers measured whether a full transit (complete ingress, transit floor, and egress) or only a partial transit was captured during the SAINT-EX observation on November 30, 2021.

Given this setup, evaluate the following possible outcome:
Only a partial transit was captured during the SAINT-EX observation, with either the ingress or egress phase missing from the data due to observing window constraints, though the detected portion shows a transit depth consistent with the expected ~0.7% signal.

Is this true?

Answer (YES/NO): YES